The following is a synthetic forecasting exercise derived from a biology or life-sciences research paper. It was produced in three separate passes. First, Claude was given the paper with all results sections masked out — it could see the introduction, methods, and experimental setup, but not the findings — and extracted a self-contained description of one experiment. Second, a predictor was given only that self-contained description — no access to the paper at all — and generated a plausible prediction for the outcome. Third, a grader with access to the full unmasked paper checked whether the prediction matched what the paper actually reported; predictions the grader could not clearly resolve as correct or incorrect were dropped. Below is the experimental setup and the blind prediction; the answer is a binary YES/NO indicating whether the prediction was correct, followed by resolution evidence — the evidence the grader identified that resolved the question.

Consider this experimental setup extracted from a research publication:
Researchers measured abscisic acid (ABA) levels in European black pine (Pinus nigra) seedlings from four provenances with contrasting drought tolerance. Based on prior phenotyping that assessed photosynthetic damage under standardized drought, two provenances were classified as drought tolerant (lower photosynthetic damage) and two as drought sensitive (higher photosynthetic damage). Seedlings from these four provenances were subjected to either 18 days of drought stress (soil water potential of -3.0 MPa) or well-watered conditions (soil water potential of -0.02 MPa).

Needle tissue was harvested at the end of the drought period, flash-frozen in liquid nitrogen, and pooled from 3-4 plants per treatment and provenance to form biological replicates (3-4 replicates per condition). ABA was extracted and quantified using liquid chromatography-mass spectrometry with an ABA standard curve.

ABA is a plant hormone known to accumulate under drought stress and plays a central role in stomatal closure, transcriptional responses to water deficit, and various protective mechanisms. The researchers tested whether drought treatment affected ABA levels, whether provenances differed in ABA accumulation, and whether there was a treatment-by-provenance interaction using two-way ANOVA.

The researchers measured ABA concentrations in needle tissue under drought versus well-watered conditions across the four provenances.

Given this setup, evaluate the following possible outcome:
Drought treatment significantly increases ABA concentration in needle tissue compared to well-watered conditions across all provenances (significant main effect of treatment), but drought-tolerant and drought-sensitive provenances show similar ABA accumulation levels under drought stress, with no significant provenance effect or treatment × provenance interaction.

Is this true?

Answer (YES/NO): NO